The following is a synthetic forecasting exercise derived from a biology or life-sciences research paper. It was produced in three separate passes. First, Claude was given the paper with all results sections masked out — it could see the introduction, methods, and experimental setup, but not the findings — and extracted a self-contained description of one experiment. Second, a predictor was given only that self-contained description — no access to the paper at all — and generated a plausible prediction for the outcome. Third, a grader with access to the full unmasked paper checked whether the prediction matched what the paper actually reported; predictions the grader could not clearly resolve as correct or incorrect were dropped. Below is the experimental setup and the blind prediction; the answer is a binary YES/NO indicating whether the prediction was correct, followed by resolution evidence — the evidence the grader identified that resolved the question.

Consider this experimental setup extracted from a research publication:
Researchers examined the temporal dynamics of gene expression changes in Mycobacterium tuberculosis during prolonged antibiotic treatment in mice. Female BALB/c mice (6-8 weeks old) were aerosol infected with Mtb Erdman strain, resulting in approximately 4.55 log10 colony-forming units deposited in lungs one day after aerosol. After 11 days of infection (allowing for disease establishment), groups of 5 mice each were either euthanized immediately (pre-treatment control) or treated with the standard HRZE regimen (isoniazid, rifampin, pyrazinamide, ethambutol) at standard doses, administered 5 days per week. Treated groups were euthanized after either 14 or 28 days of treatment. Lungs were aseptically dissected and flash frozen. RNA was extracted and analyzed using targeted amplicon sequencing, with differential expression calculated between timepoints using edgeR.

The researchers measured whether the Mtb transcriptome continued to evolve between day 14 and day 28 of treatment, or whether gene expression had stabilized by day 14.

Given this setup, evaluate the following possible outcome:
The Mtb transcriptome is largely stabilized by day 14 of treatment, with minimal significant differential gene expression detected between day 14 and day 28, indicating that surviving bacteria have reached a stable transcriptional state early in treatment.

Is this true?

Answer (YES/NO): YES